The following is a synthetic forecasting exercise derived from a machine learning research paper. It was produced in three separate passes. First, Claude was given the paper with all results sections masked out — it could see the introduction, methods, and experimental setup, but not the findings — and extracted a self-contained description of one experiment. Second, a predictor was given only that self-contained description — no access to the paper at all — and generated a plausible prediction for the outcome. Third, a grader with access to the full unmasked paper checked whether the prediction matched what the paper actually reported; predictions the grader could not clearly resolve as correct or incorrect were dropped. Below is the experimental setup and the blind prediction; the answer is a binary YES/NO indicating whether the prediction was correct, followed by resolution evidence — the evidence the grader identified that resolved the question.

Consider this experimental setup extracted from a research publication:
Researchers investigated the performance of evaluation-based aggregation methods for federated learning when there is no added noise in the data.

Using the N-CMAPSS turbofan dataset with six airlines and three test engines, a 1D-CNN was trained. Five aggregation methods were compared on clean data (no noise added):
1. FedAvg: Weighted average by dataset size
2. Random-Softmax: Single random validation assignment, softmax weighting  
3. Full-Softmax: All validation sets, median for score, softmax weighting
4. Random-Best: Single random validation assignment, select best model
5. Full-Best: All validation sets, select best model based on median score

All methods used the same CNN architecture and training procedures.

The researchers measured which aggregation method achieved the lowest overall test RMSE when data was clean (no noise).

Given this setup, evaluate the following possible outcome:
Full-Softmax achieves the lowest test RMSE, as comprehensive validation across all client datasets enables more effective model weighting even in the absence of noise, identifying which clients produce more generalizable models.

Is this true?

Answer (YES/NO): NO